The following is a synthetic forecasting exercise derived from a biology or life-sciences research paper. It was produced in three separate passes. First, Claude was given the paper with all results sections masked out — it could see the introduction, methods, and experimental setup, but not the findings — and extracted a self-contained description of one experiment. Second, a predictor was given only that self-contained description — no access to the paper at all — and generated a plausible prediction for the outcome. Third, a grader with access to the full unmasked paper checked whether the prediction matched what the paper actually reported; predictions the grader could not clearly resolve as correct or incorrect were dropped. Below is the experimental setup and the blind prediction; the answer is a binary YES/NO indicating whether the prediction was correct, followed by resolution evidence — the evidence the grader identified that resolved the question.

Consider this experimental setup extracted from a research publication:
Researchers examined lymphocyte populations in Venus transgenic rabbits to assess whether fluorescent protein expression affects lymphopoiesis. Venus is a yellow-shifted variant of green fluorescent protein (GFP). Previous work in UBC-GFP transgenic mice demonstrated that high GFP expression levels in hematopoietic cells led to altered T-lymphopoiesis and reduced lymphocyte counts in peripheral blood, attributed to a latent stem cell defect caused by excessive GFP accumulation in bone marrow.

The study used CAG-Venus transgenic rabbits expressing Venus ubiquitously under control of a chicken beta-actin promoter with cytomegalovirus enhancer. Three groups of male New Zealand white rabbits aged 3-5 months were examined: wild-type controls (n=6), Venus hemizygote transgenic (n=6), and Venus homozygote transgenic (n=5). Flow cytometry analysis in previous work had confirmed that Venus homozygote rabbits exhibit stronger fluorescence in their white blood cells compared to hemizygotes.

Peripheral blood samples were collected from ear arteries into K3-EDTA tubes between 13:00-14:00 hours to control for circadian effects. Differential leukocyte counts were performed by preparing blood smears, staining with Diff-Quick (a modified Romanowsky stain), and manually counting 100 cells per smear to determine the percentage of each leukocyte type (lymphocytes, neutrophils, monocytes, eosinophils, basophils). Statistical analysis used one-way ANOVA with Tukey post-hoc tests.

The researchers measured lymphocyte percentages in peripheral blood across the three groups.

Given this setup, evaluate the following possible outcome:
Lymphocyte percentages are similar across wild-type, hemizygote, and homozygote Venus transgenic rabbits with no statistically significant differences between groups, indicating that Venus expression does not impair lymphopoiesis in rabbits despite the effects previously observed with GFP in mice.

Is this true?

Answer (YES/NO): YES